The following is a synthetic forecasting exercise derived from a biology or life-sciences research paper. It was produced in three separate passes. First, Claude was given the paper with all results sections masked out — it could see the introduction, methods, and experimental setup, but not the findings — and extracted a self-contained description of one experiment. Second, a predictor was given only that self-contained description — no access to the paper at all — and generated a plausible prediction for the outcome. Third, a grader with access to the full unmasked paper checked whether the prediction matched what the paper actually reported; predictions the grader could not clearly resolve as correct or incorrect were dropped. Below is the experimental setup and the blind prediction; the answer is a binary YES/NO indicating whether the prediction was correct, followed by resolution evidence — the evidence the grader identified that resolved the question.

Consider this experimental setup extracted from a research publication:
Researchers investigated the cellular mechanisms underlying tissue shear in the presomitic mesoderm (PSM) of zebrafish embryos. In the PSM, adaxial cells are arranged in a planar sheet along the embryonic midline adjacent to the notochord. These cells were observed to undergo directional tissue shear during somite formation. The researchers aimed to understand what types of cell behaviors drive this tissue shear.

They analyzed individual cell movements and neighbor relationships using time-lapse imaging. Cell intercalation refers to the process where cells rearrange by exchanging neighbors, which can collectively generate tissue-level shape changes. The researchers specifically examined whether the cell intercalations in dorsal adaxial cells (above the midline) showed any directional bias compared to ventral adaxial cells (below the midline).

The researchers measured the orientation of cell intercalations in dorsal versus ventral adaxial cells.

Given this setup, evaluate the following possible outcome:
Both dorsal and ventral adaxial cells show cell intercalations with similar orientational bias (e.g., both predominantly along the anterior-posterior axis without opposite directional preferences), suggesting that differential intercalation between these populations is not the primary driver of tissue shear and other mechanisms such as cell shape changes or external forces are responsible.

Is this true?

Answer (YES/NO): NO